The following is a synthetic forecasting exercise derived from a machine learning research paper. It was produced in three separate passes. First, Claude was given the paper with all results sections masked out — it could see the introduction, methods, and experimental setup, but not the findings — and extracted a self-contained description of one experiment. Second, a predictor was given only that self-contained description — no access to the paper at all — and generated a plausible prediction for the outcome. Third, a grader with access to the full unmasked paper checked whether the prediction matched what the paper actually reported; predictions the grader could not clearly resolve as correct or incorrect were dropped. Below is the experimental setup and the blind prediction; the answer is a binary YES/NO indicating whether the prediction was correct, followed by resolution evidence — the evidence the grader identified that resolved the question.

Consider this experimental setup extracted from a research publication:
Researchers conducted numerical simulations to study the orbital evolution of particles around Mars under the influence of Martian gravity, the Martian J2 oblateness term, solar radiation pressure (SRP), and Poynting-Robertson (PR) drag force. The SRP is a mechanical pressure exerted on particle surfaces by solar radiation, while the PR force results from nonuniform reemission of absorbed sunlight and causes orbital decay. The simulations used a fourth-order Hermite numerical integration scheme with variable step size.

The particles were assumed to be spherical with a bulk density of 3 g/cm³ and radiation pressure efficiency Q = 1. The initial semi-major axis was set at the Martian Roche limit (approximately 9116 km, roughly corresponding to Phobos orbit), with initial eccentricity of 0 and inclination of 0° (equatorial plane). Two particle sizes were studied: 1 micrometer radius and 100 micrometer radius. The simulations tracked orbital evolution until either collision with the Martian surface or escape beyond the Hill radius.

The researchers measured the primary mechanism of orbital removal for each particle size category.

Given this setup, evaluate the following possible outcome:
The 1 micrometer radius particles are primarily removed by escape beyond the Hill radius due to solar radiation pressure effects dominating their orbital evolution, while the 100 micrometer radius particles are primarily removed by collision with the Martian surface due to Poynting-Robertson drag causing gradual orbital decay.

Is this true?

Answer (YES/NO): NO